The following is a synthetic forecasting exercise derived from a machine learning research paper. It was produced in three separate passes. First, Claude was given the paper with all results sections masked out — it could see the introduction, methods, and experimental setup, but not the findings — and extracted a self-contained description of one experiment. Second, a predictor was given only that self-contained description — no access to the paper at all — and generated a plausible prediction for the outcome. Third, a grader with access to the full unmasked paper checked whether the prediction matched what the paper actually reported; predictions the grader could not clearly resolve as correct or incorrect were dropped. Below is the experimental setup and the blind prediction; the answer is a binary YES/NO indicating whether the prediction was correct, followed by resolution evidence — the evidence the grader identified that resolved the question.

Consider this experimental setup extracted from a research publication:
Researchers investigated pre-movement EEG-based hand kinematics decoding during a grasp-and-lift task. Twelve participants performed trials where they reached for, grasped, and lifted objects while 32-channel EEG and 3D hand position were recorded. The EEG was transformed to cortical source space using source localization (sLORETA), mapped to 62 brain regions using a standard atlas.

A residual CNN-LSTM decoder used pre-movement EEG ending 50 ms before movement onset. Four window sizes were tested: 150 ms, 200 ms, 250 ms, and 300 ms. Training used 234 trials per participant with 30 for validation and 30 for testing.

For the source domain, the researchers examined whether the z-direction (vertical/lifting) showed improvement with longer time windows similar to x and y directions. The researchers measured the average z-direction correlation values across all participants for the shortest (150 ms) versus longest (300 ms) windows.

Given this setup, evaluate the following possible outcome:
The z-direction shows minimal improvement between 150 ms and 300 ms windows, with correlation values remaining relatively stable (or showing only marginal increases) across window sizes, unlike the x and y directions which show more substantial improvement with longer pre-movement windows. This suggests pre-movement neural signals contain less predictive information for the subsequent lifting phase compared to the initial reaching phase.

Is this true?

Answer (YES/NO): YES